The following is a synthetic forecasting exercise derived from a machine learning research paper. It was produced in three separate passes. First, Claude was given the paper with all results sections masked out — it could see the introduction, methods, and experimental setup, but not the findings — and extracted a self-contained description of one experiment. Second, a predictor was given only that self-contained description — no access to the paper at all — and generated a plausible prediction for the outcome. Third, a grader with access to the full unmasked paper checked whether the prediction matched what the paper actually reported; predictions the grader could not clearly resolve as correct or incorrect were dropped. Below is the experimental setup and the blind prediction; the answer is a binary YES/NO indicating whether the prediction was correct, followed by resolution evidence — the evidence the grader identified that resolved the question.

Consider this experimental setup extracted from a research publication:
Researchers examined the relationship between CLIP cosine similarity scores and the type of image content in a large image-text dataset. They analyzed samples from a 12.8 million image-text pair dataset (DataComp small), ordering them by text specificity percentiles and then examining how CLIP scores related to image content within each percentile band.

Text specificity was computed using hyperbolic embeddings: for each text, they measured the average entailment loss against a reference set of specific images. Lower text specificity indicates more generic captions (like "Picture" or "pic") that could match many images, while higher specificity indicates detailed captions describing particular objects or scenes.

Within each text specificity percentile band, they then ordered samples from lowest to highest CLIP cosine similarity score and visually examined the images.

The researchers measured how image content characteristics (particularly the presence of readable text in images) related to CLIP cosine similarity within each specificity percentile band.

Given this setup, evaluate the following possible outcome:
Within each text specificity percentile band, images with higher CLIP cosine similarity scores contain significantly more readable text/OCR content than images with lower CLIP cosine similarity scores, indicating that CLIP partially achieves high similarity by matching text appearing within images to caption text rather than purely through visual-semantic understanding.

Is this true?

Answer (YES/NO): YES